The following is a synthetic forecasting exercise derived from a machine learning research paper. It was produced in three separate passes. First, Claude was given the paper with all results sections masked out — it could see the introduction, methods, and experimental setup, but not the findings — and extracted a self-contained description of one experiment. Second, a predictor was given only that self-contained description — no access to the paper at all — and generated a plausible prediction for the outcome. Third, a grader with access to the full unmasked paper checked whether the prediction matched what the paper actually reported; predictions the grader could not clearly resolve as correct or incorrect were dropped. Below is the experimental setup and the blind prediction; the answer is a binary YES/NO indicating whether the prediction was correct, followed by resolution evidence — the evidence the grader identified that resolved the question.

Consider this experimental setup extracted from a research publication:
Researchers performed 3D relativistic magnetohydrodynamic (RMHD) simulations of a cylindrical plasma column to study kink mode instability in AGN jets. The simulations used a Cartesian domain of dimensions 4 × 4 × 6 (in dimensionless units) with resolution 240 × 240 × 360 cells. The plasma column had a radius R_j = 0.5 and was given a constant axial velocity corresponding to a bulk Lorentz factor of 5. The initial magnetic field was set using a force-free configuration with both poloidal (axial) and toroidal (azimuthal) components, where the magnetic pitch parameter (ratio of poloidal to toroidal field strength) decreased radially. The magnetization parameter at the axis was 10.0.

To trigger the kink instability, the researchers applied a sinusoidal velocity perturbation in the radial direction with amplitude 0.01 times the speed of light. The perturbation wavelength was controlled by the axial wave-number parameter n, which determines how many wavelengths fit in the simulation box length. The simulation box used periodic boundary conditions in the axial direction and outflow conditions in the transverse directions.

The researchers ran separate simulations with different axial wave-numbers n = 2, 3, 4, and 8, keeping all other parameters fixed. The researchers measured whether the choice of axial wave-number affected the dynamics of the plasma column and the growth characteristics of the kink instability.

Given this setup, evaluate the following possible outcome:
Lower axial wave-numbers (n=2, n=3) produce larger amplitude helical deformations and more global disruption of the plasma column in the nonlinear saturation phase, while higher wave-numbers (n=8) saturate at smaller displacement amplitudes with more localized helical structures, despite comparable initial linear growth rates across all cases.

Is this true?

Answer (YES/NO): NO